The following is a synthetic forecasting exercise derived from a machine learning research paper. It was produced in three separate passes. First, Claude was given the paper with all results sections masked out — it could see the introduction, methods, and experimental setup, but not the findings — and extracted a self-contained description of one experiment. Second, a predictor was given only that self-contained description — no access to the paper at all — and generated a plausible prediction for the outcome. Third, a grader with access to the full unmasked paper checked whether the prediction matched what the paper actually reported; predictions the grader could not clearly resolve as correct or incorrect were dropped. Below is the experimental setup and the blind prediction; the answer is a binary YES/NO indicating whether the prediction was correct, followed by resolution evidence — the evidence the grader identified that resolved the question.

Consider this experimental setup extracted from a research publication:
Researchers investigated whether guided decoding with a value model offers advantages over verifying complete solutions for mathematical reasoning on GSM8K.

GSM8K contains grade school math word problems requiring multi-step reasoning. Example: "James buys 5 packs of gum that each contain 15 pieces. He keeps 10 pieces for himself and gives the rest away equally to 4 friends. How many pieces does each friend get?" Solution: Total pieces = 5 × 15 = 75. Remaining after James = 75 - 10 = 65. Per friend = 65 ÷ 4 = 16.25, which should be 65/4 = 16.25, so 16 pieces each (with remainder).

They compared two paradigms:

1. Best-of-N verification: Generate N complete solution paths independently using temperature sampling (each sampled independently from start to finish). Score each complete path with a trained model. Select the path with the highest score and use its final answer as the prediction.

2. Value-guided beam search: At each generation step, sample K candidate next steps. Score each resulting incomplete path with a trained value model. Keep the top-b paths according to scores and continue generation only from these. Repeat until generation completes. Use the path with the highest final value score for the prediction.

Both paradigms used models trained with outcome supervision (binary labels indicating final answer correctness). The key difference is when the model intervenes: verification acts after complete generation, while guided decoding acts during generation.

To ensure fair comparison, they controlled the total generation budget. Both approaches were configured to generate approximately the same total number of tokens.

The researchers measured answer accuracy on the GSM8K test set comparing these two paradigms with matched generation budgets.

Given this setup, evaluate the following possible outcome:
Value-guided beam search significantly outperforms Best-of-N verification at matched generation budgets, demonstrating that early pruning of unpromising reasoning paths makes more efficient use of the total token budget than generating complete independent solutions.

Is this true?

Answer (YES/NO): NO